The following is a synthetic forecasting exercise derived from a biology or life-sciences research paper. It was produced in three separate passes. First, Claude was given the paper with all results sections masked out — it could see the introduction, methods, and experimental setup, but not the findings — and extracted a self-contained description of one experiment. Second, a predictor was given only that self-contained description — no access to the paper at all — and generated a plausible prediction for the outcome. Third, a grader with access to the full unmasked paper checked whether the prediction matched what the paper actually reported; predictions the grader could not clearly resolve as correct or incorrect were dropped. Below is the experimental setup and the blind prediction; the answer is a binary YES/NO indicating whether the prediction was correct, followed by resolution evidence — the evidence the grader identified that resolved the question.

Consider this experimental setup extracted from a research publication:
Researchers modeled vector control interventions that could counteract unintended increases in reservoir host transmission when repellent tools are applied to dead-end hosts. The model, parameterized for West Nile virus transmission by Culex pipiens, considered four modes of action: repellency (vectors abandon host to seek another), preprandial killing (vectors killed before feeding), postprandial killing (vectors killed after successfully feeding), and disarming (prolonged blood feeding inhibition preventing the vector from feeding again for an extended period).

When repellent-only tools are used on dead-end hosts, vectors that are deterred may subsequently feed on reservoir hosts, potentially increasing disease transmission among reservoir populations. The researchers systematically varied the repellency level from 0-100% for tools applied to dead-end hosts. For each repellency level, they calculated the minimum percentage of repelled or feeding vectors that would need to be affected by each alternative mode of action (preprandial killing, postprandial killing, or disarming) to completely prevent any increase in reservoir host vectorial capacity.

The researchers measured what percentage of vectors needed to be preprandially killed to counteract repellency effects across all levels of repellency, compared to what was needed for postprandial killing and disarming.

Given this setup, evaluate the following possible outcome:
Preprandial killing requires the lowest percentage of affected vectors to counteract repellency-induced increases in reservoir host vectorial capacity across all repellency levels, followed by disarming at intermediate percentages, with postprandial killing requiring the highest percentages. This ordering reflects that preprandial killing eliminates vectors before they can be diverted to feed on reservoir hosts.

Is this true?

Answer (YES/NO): NO